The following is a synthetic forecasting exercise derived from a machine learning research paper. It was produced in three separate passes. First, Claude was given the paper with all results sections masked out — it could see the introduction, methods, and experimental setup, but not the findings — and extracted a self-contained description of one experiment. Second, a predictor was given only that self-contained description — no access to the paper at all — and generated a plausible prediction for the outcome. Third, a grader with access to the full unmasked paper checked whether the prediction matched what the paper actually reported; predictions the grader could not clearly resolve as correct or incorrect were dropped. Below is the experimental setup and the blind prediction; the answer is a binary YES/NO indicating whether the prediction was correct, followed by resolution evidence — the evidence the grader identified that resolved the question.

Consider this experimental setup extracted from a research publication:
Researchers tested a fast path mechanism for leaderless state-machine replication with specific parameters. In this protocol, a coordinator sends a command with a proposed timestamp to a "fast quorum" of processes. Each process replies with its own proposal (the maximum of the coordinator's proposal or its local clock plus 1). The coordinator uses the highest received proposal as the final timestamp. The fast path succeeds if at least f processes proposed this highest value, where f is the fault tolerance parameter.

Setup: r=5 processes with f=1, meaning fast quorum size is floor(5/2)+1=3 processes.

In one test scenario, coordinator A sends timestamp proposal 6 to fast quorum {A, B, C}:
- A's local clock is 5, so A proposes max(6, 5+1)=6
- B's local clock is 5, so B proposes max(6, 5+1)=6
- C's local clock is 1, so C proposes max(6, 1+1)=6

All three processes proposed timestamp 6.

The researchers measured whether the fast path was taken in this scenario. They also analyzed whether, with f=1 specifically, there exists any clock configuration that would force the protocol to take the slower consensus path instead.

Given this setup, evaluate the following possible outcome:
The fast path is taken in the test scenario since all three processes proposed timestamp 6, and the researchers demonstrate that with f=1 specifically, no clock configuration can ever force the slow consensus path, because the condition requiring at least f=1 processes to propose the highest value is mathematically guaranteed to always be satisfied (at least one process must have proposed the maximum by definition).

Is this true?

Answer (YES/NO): YES